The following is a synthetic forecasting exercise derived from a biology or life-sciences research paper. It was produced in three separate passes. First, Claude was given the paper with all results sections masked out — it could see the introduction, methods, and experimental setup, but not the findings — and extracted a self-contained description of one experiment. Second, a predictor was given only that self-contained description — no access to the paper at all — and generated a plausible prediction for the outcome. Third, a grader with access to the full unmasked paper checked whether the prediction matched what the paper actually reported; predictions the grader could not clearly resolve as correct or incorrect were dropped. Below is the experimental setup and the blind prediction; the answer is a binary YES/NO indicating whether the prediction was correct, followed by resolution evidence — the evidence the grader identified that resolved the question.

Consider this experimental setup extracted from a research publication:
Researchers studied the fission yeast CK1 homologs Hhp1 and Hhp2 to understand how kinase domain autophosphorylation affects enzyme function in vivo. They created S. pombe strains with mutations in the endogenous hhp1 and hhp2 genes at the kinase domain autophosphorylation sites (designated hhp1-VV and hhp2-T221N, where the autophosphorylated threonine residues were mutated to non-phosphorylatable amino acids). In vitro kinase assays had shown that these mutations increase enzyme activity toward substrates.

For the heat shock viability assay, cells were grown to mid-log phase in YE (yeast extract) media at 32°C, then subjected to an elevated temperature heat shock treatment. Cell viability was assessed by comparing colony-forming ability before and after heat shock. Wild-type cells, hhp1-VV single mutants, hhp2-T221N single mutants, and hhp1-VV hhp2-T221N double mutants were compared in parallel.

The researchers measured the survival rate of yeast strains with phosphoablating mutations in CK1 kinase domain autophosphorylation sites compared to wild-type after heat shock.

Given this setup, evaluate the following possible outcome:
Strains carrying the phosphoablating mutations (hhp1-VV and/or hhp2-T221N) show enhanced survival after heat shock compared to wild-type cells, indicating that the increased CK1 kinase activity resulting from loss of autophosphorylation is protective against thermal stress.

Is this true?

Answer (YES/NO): YES